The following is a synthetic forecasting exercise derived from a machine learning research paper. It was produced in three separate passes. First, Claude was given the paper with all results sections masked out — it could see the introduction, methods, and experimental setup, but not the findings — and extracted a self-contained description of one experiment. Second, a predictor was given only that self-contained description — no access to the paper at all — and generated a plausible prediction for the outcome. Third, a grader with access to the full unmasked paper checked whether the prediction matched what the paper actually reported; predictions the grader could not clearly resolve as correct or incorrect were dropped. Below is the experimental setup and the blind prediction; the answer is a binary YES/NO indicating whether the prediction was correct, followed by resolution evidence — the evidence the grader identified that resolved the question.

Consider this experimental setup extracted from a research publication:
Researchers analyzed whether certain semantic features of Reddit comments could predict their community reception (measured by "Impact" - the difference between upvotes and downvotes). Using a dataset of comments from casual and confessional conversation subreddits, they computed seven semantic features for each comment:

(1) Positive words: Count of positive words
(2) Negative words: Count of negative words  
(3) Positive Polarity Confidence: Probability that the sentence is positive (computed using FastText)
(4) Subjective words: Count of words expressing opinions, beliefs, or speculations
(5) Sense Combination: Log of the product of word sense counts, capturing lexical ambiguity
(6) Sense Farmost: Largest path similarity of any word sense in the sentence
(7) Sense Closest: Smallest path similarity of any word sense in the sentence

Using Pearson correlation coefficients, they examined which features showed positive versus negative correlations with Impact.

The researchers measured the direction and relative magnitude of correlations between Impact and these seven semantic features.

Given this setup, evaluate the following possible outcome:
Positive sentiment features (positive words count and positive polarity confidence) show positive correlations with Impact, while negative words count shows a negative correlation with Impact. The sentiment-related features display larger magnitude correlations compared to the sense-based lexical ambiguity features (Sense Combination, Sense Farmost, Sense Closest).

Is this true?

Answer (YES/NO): NO